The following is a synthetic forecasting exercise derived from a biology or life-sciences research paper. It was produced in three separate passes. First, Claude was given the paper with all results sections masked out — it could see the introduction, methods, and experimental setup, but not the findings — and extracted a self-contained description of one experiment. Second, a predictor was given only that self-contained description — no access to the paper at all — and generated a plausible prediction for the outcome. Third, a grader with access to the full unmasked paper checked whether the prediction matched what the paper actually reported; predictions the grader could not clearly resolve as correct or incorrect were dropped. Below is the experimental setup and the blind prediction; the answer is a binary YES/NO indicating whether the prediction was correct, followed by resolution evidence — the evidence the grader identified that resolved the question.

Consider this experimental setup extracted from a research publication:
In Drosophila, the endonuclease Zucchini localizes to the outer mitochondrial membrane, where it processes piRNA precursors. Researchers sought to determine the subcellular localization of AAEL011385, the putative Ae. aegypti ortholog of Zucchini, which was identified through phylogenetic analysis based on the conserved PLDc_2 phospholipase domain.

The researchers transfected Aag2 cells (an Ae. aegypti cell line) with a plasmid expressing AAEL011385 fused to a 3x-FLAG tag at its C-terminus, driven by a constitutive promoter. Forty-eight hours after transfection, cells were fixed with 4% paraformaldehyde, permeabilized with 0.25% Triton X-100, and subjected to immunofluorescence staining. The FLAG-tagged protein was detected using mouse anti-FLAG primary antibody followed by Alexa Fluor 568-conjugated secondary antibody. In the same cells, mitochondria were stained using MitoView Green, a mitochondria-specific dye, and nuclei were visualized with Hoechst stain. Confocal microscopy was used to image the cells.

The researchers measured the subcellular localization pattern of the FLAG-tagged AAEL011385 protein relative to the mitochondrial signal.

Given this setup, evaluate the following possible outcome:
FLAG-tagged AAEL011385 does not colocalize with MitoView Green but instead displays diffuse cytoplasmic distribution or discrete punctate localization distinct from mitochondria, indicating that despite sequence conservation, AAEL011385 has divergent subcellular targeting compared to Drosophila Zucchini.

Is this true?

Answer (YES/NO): NO